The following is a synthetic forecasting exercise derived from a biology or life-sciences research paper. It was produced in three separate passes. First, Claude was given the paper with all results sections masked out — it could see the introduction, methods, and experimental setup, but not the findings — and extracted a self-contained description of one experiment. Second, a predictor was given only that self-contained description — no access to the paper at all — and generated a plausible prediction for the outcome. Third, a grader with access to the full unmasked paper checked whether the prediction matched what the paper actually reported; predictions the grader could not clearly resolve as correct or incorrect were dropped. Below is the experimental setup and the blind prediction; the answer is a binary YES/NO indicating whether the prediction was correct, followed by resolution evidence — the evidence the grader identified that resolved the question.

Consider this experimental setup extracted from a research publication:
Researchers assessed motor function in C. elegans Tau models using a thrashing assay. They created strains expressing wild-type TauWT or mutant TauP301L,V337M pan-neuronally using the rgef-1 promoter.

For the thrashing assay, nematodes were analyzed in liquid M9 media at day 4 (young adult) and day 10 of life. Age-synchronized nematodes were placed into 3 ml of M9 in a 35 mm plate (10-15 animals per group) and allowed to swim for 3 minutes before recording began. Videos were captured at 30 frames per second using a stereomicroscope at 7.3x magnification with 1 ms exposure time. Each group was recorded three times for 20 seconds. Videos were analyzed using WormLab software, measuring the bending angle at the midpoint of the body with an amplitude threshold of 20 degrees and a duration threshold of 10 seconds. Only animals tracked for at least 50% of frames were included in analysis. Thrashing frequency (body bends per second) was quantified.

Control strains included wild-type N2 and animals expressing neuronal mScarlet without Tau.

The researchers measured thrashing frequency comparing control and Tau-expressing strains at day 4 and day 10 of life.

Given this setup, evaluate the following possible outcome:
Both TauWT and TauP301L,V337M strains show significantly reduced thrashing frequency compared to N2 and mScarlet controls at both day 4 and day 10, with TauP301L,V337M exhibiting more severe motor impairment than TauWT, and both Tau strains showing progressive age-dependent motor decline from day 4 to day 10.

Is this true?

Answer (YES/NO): NO